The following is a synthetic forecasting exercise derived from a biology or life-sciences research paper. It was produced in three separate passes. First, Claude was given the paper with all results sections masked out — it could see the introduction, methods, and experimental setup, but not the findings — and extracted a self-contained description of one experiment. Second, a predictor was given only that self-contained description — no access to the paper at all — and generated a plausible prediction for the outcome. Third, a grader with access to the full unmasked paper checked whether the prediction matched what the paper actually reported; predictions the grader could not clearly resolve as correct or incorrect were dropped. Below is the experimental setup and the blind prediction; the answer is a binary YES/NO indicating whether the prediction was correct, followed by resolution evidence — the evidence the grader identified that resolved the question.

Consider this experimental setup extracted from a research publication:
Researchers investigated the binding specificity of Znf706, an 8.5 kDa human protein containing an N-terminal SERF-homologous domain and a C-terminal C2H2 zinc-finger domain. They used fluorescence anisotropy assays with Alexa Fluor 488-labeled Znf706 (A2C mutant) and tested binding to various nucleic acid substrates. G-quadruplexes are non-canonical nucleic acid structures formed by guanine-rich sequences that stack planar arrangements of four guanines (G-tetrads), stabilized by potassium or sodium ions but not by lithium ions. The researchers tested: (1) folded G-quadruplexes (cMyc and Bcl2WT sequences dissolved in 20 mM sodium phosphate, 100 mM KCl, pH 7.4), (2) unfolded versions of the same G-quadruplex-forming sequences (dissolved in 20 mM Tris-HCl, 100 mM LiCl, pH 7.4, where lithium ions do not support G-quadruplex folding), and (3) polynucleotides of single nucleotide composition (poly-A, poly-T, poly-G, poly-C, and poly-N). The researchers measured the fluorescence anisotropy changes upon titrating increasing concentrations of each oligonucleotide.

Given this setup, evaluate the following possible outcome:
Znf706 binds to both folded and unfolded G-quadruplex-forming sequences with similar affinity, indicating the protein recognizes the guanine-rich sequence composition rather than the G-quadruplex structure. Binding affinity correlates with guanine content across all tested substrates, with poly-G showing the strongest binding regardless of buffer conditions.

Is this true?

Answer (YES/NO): NO